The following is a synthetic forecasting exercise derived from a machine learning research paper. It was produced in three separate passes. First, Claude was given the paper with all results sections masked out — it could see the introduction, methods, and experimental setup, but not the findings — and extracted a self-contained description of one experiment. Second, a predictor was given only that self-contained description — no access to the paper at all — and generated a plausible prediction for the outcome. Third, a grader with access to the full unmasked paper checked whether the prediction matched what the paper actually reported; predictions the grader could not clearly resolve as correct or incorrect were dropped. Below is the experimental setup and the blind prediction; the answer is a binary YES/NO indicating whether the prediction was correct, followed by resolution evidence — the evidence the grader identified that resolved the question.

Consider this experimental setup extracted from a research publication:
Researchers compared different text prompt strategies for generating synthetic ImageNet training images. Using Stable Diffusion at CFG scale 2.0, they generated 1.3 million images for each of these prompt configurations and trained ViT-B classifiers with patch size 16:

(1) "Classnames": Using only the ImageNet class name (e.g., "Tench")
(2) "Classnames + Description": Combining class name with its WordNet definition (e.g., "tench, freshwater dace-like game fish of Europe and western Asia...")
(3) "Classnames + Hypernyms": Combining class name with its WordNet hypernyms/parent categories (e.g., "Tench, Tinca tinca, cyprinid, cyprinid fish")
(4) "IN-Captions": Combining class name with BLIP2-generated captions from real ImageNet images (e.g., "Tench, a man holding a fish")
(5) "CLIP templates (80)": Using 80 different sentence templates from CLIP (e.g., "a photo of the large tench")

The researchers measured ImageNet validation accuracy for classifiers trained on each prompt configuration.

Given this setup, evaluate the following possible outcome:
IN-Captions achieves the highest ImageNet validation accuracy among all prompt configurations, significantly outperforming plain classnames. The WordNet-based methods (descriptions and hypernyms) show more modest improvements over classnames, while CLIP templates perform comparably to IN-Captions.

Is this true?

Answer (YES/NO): NO